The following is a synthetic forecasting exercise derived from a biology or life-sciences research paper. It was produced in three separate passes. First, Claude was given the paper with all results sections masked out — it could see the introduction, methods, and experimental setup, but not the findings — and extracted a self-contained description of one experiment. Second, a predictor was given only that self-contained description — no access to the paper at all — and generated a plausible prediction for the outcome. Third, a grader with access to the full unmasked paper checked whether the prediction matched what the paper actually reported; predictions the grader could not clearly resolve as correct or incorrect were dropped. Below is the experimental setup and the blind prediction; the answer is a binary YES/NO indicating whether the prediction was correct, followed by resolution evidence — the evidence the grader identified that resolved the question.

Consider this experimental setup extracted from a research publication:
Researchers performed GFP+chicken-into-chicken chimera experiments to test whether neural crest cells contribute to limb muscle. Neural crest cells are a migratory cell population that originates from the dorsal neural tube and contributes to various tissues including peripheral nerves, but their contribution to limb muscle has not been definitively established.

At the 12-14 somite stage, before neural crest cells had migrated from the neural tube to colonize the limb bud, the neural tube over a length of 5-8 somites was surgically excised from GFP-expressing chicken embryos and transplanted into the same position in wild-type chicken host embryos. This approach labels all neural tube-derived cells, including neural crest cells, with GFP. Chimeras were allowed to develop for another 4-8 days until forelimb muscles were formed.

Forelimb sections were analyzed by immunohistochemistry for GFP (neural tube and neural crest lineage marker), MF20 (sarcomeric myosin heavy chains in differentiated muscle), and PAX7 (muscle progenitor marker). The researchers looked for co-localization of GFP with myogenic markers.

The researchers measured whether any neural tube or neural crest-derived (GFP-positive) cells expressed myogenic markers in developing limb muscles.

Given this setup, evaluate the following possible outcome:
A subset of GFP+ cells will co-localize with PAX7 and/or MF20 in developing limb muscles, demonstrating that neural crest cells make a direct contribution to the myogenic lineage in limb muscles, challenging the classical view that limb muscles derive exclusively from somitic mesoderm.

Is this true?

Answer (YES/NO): NO